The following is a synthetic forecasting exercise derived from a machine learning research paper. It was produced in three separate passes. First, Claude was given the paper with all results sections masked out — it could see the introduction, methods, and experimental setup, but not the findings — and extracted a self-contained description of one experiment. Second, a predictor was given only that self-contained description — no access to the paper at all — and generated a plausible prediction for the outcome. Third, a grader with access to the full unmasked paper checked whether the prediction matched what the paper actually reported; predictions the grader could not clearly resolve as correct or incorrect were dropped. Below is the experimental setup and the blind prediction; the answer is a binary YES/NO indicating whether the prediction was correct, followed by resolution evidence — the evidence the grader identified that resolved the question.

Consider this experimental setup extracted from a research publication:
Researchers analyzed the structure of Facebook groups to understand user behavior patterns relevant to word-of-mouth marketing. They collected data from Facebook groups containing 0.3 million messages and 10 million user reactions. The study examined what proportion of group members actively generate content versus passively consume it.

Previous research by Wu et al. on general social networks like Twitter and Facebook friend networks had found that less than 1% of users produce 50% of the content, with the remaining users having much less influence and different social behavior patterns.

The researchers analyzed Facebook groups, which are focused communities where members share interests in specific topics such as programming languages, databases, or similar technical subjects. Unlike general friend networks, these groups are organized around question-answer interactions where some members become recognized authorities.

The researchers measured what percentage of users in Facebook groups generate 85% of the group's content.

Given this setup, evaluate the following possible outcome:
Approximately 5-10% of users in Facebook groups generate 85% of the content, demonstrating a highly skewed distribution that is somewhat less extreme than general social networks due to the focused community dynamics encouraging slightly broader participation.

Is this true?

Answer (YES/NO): YES